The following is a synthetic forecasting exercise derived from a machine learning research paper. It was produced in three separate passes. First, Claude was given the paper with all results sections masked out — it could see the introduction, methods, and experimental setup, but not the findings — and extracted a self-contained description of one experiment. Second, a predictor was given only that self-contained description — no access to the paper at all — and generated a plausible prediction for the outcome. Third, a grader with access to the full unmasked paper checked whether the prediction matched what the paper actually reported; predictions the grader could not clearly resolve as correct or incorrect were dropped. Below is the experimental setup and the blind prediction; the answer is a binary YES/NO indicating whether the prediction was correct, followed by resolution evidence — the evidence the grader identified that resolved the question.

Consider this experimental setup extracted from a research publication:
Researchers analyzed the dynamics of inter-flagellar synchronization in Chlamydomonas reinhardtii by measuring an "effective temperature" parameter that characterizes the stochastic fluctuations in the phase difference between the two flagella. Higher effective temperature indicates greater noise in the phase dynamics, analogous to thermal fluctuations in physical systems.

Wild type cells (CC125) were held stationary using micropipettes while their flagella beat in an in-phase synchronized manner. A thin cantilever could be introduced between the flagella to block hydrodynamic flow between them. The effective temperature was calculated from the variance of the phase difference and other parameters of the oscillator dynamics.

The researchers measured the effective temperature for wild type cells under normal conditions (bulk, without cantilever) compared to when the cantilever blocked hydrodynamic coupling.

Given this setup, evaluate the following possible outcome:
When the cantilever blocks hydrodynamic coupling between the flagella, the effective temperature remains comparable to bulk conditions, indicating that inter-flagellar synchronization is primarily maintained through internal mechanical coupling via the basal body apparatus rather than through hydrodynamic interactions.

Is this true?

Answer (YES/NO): YES